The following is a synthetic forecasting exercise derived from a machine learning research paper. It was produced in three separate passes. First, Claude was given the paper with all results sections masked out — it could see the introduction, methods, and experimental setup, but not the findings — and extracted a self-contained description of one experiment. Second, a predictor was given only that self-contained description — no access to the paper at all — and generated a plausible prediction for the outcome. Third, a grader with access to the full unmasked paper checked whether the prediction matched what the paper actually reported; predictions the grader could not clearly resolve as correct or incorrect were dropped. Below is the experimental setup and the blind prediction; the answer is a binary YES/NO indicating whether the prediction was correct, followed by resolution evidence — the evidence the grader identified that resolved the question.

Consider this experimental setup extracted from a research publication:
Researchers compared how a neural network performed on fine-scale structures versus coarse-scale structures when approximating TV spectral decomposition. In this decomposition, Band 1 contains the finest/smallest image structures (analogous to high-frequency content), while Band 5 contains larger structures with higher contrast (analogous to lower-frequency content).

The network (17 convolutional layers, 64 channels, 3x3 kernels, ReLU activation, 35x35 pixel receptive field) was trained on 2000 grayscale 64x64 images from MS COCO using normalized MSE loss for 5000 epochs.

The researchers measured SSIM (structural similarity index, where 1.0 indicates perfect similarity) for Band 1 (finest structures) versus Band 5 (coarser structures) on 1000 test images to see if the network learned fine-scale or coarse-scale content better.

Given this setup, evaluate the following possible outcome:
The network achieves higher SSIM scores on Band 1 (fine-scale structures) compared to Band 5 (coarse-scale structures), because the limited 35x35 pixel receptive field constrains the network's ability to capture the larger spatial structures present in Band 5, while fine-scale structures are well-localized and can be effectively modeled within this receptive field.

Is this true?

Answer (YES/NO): YES